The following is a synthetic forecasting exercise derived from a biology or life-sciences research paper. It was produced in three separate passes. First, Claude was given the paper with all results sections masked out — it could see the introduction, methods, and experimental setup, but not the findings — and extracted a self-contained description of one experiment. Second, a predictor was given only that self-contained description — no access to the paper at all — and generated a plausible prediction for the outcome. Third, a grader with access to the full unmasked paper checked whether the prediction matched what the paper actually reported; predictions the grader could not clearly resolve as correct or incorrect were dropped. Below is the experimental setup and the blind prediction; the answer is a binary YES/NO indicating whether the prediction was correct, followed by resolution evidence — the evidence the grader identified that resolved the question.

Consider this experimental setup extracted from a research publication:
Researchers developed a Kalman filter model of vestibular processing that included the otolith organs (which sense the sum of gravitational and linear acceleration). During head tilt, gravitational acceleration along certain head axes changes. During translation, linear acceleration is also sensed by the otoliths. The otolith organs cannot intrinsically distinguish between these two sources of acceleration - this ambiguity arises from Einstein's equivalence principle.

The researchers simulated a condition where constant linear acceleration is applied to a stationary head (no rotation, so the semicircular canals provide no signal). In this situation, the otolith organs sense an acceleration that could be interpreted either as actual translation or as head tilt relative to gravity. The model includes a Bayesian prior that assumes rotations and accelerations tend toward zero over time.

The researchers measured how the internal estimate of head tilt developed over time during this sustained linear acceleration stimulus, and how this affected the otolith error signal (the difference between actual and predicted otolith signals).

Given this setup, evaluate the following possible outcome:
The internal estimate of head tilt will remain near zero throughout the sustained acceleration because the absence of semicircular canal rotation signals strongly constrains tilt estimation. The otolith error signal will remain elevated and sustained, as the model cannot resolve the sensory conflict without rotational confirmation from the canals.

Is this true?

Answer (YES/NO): NO